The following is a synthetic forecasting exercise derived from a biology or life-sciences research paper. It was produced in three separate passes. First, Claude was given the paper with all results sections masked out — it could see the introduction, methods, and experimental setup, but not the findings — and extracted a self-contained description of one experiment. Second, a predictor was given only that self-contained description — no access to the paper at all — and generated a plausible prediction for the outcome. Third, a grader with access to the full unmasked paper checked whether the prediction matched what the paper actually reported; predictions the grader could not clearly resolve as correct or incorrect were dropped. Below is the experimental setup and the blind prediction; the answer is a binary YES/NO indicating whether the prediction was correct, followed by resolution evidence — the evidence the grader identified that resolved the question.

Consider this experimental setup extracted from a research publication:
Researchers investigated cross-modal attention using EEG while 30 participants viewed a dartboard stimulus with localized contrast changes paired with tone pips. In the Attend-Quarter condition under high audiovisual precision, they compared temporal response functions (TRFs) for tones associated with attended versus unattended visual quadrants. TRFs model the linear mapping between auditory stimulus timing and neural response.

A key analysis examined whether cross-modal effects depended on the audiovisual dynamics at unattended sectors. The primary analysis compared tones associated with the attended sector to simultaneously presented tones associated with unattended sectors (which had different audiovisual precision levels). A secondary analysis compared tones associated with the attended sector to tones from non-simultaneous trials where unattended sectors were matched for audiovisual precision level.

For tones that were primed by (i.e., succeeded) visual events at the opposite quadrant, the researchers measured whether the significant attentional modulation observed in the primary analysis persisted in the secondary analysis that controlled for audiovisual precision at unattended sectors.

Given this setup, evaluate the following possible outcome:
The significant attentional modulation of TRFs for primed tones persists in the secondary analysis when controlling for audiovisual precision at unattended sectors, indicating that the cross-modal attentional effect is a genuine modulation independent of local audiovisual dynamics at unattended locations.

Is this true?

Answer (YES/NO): NO